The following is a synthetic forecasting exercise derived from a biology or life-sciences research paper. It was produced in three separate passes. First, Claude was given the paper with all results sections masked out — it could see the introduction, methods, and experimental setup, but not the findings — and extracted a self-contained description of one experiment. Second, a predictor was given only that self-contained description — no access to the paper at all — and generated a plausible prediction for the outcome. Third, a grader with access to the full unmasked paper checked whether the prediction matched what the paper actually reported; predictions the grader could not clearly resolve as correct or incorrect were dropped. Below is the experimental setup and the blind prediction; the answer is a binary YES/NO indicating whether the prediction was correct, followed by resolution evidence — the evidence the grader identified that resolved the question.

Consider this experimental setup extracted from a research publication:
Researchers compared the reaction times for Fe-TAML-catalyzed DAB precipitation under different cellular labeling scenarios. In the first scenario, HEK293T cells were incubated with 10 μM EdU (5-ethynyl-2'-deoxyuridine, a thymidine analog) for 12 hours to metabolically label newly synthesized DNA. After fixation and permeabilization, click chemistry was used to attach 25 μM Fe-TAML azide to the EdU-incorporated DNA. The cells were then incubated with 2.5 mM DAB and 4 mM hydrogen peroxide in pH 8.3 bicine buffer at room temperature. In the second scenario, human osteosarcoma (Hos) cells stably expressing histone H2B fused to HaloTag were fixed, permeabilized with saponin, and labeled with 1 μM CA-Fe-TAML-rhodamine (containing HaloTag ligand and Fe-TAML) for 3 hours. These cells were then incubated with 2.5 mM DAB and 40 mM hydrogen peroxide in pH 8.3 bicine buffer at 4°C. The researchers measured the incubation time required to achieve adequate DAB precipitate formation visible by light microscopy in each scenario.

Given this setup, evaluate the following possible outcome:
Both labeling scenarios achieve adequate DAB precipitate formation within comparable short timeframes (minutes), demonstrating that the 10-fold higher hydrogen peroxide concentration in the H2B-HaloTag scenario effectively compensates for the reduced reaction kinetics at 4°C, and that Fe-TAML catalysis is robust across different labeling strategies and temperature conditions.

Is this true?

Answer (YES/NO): NO